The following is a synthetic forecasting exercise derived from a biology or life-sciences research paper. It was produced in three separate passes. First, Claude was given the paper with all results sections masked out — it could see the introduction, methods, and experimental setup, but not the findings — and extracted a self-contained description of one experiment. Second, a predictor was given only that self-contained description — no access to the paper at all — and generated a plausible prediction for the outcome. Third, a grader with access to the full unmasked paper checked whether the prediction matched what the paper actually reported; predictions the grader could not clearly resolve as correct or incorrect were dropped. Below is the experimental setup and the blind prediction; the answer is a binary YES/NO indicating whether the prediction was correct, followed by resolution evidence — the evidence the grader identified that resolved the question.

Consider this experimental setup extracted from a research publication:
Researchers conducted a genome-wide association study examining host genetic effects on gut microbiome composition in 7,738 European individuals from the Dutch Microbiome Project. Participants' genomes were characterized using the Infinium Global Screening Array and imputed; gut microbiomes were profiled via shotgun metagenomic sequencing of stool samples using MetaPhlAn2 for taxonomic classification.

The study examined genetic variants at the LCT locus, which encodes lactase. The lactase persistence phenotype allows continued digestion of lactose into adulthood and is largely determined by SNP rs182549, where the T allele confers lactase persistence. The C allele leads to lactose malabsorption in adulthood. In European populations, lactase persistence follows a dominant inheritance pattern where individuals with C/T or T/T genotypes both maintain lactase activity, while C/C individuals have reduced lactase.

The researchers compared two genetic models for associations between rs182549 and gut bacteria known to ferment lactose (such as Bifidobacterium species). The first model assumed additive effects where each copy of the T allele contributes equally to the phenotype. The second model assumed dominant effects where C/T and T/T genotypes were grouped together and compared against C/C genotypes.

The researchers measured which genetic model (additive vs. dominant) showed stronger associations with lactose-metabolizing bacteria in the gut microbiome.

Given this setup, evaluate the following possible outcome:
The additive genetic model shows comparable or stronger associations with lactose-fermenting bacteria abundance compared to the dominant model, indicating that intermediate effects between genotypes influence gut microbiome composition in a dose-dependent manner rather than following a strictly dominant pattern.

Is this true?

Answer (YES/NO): NO